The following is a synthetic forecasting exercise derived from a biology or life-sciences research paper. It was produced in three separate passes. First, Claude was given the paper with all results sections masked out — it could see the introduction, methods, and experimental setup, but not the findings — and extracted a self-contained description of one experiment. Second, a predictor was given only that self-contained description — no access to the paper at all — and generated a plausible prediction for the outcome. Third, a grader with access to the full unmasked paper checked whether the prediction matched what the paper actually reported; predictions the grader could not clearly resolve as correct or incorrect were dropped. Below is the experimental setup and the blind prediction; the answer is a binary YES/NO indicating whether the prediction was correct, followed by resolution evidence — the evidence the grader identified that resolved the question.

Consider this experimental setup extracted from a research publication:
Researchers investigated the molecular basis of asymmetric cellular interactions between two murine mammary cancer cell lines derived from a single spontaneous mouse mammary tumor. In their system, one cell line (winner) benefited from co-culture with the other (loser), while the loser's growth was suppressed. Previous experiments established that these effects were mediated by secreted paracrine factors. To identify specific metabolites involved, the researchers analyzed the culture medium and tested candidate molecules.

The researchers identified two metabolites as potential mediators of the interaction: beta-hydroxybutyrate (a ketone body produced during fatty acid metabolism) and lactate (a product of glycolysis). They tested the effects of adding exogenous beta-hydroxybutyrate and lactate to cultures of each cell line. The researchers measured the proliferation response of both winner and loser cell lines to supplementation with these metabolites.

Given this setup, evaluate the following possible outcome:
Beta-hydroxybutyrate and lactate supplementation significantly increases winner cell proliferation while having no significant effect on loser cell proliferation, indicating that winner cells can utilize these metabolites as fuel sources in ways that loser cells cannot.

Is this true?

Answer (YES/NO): NO